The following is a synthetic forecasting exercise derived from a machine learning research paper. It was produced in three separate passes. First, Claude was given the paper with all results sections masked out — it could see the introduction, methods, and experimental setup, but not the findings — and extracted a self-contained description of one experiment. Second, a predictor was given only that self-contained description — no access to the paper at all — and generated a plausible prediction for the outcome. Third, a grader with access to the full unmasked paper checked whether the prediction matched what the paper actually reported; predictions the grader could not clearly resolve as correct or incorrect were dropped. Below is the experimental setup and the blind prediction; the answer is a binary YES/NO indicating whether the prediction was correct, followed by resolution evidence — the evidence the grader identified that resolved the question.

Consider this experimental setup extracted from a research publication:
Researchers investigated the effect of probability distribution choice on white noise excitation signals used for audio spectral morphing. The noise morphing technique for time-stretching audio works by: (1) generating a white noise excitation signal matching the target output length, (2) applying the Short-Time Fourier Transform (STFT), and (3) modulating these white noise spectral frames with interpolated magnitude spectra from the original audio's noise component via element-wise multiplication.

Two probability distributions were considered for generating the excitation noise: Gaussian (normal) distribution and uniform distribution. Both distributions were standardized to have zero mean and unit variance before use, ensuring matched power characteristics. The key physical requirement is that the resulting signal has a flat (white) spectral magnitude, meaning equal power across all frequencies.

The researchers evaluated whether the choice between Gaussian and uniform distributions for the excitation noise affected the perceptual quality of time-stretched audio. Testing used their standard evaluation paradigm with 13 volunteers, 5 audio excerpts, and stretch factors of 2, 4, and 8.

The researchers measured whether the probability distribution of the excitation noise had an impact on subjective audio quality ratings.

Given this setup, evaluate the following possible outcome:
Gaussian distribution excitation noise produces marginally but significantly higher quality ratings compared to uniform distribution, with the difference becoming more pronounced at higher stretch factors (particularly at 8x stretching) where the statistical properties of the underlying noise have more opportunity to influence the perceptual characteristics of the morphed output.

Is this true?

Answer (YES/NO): NO